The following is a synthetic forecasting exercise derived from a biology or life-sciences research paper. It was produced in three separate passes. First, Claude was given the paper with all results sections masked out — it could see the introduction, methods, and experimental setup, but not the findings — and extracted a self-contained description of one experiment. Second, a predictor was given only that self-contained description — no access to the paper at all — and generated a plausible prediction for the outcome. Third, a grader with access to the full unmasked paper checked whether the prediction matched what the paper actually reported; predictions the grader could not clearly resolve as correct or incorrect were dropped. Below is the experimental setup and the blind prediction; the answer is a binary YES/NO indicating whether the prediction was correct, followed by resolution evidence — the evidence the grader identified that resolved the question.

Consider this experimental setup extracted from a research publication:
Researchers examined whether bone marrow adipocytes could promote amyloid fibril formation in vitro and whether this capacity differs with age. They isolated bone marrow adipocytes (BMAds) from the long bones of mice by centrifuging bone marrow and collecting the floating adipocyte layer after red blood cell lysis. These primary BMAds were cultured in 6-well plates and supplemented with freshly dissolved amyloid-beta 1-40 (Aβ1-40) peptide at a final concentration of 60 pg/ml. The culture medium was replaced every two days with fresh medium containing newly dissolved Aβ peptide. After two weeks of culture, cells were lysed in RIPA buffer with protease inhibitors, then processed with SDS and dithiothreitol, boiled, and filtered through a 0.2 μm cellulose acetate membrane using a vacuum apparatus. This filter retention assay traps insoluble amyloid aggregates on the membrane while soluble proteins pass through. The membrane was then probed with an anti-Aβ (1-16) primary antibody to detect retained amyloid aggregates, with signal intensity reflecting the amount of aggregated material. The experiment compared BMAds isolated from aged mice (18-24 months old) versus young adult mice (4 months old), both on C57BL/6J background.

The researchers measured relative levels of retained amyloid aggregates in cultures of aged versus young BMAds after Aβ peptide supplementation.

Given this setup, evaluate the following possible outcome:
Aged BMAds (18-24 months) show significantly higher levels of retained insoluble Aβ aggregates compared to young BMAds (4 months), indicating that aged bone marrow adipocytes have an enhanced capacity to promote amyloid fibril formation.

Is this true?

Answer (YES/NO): YES